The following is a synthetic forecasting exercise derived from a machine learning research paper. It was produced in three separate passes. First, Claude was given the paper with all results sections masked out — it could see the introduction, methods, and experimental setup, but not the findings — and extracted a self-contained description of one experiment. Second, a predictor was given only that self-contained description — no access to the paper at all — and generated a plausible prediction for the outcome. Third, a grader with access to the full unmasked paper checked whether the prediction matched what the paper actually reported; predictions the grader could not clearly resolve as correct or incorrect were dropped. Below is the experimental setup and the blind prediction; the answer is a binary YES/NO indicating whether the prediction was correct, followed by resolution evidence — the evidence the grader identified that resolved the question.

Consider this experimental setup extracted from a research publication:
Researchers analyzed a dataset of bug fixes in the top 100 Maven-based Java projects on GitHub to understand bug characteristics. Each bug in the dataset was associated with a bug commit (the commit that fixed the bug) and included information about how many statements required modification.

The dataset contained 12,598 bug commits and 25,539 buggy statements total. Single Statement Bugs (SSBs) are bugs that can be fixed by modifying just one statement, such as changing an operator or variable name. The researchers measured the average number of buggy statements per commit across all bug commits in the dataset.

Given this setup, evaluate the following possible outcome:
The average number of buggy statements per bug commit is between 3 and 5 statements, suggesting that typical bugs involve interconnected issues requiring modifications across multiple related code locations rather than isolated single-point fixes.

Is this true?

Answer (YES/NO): NO